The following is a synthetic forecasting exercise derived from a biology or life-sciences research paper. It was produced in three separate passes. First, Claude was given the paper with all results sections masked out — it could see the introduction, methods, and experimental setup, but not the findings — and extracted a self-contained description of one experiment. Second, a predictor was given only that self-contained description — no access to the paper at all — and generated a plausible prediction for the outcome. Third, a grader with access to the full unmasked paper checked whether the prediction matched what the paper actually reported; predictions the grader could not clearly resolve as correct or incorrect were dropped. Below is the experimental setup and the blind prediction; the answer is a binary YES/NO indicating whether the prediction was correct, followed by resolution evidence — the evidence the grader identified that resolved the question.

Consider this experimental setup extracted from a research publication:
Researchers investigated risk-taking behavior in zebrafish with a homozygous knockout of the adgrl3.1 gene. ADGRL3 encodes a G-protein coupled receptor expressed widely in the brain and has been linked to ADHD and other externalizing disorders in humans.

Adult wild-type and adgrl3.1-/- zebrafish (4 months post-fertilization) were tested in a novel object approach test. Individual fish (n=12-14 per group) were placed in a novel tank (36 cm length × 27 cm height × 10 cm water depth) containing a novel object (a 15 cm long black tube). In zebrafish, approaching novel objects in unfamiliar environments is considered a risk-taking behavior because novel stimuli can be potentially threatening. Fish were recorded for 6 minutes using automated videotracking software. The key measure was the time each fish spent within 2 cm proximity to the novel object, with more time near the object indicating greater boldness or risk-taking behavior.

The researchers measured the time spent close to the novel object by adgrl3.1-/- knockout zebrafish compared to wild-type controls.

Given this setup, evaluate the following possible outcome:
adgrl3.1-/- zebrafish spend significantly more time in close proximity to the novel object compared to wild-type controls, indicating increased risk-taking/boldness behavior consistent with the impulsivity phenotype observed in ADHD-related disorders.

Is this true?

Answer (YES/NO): YES